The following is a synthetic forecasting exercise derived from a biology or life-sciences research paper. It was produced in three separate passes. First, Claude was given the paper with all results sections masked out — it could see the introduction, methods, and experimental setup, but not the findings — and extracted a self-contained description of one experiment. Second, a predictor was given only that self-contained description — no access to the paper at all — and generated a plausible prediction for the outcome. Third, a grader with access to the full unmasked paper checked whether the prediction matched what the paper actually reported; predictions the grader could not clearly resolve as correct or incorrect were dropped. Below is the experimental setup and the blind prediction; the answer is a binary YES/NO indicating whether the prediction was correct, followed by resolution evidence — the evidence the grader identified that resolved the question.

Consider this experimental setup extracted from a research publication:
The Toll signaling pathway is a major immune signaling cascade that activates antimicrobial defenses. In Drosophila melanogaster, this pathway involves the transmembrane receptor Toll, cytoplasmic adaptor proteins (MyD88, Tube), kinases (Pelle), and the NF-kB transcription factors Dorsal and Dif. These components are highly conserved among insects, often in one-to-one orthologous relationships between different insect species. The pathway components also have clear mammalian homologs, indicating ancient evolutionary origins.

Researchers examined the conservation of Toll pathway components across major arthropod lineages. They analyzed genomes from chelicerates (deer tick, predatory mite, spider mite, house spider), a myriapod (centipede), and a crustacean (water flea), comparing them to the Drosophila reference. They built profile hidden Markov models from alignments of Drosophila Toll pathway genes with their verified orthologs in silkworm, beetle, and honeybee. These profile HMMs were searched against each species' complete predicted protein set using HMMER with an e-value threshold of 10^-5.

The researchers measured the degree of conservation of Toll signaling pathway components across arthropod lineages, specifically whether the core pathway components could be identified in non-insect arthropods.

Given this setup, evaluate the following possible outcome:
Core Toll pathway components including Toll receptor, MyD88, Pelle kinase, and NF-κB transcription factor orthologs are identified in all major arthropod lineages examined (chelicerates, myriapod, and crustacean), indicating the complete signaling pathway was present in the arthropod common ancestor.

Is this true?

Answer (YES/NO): YES